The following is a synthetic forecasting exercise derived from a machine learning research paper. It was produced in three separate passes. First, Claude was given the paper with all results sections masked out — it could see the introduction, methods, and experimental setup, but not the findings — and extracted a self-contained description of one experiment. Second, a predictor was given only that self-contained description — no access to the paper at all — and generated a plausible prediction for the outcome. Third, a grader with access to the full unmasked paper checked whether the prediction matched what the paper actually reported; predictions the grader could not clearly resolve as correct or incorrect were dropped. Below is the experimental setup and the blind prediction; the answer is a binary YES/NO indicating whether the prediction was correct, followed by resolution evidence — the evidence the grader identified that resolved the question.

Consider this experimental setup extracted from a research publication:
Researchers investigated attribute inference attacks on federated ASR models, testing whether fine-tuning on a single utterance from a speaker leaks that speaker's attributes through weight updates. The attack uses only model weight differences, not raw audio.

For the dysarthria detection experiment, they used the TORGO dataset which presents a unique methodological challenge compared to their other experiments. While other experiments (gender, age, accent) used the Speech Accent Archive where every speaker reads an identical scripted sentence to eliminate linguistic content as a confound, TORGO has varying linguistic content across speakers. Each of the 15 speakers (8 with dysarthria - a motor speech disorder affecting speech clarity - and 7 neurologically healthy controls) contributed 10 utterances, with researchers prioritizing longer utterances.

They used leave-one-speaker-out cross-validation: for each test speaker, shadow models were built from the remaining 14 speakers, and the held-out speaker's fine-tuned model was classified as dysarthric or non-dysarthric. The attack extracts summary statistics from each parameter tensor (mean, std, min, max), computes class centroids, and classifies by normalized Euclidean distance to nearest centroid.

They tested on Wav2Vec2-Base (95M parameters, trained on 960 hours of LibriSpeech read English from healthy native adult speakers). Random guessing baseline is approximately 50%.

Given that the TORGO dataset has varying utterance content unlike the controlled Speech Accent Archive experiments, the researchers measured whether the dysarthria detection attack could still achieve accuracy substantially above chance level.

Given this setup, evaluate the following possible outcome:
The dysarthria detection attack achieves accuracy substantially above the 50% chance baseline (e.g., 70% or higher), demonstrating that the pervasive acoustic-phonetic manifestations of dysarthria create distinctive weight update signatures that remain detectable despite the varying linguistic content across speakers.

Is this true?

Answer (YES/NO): NO